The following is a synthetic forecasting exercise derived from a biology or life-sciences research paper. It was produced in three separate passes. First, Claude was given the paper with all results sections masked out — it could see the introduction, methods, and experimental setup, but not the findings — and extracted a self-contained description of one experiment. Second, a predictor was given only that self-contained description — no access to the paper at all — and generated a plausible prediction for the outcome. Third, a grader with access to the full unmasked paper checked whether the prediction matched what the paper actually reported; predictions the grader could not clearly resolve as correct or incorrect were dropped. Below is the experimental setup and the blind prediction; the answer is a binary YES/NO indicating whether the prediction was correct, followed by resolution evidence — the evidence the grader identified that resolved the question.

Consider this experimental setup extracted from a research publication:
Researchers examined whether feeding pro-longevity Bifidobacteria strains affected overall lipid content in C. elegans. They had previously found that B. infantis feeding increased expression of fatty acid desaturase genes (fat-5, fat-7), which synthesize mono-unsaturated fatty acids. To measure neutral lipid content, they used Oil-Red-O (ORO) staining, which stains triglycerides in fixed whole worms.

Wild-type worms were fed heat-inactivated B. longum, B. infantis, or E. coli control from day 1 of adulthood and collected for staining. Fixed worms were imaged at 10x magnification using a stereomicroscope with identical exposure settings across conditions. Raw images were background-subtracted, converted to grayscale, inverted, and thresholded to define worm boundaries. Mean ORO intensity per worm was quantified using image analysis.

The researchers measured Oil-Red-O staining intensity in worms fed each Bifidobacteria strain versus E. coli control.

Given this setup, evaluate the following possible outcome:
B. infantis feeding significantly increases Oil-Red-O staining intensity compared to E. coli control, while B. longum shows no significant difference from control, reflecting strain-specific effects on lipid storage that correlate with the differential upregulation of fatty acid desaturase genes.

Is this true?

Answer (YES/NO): NO